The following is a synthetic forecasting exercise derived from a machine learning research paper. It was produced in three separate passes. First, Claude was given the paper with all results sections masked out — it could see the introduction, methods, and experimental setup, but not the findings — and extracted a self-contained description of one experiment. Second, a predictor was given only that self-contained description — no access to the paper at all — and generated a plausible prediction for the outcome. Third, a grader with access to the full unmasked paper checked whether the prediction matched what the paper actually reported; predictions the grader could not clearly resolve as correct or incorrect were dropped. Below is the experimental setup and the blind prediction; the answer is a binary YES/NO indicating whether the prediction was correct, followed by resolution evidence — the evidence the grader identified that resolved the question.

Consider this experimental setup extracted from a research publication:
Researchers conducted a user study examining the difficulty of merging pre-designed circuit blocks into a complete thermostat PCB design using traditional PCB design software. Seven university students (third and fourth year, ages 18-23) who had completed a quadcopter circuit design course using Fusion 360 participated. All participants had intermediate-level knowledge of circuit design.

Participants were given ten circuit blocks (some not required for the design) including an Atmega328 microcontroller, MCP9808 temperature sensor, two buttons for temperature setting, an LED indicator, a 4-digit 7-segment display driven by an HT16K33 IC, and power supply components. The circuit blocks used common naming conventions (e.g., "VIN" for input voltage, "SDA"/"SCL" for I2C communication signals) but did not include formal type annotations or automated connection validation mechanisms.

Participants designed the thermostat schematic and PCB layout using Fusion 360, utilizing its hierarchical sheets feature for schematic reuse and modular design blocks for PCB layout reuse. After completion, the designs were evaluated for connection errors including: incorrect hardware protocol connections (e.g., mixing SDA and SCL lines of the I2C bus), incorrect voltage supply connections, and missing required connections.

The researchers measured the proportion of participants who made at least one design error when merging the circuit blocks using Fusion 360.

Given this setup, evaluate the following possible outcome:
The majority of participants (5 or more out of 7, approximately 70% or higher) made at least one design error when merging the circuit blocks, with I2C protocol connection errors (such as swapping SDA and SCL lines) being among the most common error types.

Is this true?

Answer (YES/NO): NO